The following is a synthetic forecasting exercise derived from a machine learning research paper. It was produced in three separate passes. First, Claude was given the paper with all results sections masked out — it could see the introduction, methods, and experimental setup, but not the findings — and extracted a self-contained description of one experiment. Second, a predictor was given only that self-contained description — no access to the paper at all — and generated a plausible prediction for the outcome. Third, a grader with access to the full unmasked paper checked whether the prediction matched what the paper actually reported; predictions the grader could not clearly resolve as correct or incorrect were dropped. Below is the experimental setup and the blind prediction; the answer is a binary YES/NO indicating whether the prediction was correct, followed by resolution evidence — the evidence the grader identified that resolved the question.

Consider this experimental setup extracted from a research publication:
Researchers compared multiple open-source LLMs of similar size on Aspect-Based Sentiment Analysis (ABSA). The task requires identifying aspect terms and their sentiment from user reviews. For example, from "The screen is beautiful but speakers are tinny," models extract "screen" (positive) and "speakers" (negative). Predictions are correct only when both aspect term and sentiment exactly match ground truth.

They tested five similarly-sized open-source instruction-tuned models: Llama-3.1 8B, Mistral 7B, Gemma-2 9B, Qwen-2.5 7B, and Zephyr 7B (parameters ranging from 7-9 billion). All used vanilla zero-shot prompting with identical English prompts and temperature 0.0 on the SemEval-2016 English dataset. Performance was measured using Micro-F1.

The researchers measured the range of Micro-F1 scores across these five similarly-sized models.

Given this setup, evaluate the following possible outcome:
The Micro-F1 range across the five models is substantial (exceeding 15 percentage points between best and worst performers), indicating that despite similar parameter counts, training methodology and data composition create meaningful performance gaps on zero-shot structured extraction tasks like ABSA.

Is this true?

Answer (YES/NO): YES